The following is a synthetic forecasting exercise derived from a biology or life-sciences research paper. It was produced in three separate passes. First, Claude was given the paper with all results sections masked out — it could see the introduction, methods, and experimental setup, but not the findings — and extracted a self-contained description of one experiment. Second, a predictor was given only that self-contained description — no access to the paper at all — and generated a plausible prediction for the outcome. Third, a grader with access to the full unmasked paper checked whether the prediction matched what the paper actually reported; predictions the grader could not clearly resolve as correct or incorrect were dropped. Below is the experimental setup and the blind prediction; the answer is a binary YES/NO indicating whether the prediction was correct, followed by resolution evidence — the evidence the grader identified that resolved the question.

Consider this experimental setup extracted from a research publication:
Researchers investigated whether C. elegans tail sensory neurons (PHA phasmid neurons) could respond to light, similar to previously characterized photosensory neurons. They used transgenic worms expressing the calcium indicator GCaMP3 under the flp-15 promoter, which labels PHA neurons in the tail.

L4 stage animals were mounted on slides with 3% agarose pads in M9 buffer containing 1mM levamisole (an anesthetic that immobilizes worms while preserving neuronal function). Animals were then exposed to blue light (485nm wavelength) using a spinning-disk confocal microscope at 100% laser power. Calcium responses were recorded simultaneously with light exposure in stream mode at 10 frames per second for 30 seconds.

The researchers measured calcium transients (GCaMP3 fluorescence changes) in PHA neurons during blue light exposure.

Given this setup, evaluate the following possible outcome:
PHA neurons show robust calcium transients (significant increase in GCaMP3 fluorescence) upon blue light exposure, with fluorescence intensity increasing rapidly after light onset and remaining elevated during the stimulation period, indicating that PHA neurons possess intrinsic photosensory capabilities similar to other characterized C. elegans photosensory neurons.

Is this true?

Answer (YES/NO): NO